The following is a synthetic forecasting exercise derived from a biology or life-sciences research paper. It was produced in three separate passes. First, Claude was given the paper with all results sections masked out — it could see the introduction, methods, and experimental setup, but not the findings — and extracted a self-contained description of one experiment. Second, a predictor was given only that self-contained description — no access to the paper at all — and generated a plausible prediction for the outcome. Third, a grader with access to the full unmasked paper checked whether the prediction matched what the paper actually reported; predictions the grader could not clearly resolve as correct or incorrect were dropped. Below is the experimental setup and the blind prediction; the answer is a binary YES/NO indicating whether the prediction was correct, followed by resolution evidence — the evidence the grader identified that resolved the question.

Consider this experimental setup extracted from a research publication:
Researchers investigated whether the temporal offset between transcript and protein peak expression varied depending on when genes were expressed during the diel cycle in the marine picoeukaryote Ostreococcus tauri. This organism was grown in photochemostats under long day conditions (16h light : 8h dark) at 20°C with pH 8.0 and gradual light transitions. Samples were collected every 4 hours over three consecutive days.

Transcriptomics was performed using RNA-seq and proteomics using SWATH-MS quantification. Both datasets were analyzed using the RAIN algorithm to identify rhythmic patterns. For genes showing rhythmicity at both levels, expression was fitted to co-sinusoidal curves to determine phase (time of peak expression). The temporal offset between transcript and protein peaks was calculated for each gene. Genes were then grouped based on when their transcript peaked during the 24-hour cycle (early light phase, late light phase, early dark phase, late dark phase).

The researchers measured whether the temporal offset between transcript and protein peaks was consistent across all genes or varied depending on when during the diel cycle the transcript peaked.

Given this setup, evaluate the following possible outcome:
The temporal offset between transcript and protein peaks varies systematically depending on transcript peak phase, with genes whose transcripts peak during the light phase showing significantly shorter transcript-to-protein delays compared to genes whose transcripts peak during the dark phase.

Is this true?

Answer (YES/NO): NO